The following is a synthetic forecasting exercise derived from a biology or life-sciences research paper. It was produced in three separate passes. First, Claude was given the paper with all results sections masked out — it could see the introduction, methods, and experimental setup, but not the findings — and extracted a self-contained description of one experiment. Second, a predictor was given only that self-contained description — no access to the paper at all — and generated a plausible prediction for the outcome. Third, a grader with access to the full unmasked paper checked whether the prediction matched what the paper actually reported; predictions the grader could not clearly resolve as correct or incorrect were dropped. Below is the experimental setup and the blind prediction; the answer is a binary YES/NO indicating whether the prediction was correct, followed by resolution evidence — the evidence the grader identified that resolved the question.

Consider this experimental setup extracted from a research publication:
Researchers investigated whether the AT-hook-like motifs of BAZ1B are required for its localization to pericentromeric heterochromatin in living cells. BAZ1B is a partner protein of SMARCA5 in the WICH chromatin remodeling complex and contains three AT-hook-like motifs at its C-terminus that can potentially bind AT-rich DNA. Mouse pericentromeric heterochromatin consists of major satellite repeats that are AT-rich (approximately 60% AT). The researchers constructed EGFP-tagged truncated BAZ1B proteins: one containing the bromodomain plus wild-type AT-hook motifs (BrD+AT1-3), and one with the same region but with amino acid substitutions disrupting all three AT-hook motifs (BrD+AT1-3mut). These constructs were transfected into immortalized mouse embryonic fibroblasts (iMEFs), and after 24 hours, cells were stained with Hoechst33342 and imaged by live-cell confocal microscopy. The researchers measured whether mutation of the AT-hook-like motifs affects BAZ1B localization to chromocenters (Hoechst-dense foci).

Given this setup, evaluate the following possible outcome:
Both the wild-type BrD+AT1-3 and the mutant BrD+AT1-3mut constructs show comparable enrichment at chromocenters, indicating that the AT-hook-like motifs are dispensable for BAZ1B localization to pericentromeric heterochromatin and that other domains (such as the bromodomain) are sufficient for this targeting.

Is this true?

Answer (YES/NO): NO